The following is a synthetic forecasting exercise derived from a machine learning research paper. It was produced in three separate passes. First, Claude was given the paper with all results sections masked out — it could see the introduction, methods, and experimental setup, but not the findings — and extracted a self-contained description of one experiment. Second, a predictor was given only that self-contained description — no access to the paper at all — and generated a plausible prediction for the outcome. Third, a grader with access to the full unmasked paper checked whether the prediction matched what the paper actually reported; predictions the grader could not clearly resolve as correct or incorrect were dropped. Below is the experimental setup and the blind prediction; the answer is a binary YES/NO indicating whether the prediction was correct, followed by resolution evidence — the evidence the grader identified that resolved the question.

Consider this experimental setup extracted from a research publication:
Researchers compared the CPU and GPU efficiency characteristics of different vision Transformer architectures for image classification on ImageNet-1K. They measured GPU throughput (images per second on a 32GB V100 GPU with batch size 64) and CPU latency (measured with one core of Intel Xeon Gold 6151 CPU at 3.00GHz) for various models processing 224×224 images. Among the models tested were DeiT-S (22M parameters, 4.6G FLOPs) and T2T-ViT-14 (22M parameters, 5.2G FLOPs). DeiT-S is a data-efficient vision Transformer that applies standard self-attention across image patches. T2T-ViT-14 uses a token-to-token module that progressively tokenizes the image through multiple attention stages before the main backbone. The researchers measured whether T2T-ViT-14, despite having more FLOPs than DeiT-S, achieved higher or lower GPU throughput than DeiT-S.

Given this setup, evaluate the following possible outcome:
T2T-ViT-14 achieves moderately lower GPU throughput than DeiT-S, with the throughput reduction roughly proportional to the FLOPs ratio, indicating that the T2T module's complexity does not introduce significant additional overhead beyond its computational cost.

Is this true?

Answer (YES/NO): NO